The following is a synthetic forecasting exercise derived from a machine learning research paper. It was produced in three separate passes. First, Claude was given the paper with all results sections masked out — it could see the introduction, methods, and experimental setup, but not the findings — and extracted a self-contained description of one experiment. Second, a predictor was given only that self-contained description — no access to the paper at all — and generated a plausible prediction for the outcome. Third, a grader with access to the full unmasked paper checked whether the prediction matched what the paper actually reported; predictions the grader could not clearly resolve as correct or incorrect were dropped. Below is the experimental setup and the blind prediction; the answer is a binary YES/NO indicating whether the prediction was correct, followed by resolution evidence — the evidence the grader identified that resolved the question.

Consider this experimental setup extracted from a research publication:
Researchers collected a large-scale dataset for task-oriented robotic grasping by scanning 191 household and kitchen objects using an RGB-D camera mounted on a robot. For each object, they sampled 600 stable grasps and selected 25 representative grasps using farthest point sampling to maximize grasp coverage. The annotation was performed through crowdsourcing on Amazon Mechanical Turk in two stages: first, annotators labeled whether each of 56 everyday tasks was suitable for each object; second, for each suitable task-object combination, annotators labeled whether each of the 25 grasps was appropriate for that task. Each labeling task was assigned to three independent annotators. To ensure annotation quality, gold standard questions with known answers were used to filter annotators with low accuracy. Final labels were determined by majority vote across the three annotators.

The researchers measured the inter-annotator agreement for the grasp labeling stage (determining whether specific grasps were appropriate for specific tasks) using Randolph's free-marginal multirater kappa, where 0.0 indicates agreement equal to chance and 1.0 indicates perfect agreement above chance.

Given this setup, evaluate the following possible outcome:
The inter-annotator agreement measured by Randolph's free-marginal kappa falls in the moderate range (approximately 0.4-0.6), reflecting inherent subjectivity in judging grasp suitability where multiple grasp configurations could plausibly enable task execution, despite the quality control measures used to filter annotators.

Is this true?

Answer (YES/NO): NO